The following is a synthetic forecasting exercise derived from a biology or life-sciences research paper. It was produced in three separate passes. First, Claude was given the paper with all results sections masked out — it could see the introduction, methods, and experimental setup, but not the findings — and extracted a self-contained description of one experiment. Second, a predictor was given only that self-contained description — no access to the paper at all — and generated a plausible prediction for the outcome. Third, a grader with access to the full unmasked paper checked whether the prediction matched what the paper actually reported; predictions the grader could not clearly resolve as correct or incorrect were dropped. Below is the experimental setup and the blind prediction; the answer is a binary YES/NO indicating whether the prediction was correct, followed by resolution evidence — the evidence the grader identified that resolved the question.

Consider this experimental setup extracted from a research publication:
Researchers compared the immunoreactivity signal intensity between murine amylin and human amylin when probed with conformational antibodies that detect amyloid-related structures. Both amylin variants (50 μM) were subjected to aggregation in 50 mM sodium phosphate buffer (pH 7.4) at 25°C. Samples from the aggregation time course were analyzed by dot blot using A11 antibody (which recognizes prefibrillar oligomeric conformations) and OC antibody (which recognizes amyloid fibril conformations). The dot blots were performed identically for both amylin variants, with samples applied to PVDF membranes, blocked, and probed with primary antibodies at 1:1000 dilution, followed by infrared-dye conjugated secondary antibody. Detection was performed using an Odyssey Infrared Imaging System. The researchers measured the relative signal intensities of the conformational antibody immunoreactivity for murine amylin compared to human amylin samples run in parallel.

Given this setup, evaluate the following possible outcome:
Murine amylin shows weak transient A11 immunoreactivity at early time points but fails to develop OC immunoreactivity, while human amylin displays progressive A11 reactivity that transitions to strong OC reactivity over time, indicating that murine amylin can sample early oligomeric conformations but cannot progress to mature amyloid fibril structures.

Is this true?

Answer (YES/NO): NO